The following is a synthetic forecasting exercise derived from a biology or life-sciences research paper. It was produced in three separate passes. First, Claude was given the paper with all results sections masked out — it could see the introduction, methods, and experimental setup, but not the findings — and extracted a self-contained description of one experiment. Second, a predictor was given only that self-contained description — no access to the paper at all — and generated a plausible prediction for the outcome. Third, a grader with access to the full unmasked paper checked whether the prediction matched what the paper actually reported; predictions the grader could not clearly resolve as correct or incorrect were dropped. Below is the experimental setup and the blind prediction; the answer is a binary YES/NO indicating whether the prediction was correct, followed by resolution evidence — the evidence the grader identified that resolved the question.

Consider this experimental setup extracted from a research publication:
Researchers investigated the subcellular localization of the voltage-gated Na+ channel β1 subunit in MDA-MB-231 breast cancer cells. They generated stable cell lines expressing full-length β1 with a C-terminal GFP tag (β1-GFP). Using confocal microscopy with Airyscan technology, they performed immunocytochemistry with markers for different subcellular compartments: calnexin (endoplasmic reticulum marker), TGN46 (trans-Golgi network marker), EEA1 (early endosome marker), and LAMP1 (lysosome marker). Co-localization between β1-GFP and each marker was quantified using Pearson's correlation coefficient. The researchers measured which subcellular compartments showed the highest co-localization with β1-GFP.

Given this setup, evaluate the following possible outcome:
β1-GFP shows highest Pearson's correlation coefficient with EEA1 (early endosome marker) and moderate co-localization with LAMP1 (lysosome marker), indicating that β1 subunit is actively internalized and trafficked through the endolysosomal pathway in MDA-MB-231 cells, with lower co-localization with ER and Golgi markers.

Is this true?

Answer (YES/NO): NO